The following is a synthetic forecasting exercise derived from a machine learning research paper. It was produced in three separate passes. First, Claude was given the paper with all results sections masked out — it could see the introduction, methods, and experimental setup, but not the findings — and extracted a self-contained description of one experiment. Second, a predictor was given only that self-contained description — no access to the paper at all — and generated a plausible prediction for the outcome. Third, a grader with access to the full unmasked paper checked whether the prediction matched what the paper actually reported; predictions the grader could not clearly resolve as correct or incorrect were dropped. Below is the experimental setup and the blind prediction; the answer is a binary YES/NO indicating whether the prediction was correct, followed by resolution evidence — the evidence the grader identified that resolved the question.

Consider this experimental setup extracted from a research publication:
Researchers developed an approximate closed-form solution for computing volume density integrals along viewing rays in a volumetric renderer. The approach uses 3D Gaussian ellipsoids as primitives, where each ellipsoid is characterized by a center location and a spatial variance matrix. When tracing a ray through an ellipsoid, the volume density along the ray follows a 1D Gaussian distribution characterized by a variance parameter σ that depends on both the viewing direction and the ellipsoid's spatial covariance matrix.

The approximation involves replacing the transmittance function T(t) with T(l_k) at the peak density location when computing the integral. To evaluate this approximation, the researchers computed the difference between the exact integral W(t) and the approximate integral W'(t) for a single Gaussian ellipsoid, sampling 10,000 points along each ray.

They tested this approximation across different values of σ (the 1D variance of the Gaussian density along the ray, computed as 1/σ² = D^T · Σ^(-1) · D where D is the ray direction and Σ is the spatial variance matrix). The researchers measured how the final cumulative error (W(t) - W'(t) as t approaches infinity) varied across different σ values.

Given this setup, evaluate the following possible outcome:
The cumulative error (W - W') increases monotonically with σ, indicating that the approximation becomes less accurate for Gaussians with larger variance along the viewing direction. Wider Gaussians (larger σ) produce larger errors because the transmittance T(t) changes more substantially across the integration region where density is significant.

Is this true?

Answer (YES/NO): NO